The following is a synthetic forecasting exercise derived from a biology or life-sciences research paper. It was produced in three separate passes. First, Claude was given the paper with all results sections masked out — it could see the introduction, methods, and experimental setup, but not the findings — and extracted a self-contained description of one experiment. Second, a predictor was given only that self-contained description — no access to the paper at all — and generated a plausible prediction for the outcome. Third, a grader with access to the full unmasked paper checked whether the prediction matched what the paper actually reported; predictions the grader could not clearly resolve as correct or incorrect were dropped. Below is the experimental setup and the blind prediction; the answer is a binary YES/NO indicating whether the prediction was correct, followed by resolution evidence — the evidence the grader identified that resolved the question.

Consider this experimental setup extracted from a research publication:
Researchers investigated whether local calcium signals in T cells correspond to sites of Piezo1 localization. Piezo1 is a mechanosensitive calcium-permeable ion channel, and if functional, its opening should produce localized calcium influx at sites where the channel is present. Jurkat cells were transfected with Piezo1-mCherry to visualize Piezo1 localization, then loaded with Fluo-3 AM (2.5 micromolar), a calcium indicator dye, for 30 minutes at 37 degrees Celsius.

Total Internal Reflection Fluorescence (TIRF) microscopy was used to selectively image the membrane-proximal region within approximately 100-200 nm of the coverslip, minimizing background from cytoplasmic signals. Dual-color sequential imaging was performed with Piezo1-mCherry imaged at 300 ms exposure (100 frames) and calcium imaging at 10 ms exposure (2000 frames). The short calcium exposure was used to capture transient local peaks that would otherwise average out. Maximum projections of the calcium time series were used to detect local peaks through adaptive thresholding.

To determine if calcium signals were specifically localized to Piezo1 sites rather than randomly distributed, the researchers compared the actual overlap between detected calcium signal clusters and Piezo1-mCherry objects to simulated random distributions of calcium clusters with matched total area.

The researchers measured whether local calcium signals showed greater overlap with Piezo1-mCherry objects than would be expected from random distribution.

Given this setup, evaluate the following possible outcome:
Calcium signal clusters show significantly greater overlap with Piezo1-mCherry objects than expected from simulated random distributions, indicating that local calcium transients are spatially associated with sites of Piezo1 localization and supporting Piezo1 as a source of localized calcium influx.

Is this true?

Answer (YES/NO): YES